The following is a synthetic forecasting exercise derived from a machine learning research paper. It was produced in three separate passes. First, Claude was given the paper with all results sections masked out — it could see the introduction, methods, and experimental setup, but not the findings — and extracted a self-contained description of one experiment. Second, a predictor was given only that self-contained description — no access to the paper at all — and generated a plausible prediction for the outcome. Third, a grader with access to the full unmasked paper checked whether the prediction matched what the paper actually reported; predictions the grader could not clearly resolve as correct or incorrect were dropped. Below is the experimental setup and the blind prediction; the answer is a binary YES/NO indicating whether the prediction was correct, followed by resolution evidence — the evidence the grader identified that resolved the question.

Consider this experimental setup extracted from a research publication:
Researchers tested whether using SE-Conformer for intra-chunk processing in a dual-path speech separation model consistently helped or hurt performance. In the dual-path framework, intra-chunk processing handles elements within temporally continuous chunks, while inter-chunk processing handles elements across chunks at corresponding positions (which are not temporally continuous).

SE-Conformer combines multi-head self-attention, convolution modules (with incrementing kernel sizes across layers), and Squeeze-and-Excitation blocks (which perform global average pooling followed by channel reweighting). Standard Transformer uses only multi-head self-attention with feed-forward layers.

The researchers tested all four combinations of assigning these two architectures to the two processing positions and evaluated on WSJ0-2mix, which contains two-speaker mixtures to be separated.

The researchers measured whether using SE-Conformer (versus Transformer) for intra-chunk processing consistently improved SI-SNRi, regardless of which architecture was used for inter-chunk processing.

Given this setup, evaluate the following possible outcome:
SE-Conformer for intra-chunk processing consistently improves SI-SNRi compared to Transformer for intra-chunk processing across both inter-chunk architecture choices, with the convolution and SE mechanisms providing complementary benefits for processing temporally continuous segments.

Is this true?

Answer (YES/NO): YES